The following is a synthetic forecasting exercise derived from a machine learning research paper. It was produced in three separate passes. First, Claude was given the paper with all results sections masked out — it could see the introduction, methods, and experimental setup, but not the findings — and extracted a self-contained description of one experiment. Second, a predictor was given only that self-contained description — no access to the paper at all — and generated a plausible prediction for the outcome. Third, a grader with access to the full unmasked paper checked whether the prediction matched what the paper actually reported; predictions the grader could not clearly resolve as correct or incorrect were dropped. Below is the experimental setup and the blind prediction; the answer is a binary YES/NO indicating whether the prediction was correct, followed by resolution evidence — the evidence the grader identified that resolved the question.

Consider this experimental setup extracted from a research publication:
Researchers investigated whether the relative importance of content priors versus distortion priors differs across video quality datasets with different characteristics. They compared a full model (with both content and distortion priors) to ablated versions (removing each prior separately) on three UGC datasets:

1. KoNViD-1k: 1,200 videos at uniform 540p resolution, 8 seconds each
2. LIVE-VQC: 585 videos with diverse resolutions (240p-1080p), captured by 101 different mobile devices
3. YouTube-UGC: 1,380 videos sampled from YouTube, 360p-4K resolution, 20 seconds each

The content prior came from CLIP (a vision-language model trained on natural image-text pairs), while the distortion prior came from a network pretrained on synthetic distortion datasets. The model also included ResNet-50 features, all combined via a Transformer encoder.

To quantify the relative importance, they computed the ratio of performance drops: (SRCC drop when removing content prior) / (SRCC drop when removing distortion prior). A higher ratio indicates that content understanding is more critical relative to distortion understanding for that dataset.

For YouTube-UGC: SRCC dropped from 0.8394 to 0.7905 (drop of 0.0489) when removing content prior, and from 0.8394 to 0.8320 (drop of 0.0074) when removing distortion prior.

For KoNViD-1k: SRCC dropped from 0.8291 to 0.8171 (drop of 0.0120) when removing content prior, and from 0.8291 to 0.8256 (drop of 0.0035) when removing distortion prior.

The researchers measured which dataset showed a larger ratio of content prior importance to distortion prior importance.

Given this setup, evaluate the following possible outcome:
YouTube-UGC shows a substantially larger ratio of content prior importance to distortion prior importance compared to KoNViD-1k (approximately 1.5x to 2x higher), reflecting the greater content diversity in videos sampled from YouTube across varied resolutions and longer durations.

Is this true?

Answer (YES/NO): YES